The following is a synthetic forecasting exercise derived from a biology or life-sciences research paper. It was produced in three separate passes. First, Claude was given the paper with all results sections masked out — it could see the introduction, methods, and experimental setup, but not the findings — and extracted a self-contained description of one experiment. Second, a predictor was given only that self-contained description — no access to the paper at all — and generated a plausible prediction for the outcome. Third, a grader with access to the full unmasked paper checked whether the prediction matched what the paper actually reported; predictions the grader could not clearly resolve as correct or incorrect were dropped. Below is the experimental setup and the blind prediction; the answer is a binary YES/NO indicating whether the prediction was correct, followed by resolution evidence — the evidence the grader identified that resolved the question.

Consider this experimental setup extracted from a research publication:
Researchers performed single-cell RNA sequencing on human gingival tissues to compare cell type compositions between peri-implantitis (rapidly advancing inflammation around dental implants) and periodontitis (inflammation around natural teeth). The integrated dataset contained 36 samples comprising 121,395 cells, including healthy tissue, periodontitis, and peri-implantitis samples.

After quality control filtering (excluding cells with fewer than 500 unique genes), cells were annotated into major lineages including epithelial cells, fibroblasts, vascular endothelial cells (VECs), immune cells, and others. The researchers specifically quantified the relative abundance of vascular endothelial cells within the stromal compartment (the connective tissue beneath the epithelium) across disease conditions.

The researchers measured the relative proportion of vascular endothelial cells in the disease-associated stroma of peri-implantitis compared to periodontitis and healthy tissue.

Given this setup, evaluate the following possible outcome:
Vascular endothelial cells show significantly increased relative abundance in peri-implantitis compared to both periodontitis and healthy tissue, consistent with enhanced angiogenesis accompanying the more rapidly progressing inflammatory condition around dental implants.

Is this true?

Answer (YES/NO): YES